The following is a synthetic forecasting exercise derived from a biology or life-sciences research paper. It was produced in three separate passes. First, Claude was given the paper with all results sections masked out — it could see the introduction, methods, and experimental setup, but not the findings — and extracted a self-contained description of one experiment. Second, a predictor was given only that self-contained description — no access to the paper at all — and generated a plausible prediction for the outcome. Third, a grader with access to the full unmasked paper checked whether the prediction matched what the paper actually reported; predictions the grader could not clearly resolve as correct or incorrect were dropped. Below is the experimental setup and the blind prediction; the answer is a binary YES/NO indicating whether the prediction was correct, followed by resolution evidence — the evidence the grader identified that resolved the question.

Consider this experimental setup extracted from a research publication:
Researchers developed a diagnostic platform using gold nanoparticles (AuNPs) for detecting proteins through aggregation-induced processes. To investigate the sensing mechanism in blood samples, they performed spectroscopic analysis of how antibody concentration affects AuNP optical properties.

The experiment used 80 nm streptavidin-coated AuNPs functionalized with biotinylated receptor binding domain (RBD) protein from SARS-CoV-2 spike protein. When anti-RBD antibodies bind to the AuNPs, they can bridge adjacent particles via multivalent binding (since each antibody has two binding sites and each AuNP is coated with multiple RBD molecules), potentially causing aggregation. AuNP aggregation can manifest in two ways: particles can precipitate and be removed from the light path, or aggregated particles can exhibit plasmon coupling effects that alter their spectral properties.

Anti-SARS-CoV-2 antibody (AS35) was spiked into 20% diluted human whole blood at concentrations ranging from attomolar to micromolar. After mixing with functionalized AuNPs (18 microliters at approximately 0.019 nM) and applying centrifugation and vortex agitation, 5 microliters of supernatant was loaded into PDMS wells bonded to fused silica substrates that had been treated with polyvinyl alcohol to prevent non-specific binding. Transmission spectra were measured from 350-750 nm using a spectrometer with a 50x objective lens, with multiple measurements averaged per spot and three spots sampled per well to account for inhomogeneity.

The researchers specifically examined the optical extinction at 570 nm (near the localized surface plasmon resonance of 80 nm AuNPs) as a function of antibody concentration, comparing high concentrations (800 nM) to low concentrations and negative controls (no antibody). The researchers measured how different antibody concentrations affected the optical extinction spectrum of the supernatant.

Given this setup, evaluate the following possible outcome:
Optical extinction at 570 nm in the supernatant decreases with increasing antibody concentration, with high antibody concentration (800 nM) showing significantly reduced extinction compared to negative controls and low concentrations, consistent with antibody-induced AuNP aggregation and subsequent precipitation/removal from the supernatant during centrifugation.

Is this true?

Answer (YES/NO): YES